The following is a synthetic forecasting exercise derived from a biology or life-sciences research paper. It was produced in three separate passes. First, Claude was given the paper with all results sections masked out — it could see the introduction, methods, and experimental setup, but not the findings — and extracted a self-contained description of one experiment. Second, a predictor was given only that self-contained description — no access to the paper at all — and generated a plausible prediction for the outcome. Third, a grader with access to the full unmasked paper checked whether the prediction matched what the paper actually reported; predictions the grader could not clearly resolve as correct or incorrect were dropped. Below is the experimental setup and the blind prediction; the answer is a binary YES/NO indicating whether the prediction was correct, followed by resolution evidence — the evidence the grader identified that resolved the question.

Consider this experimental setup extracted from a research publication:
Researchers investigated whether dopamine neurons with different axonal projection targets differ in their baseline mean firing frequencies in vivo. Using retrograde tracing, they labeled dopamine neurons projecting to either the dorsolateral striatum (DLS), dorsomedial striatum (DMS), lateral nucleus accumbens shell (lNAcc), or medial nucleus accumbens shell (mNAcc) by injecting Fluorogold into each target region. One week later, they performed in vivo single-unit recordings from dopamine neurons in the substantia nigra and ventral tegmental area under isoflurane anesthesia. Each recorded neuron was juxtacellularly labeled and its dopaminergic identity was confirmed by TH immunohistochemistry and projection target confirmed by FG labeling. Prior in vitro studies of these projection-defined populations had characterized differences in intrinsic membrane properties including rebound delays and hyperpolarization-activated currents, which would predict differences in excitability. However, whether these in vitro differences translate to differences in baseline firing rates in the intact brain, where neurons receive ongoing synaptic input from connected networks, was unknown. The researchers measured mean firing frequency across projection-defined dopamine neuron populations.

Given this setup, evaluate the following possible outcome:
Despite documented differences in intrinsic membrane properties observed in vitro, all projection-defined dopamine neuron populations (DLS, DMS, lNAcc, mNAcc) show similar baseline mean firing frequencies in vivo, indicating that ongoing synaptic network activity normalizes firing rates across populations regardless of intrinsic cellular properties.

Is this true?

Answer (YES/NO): NO